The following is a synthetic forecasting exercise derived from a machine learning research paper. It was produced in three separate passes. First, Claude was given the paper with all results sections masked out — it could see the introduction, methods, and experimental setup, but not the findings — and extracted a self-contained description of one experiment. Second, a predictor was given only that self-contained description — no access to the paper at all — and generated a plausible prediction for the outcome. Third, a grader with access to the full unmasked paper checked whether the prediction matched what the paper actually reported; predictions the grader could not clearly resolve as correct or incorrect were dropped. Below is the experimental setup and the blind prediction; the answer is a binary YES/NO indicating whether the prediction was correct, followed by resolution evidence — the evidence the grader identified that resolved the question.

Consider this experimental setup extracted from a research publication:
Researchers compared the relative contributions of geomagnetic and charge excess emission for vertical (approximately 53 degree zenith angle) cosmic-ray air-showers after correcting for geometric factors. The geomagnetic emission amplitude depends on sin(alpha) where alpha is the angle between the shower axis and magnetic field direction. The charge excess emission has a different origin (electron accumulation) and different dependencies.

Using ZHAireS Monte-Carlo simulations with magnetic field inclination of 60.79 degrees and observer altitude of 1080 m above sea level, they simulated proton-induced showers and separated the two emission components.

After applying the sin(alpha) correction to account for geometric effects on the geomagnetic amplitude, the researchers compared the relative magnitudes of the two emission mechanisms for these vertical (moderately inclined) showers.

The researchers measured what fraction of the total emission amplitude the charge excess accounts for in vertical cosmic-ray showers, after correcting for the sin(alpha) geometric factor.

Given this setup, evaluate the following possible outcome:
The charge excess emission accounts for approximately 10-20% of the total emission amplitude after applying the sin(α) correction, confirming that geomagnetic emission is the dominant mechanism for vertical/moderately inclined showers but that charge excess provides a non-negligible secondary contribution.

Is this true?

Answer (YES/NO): YES